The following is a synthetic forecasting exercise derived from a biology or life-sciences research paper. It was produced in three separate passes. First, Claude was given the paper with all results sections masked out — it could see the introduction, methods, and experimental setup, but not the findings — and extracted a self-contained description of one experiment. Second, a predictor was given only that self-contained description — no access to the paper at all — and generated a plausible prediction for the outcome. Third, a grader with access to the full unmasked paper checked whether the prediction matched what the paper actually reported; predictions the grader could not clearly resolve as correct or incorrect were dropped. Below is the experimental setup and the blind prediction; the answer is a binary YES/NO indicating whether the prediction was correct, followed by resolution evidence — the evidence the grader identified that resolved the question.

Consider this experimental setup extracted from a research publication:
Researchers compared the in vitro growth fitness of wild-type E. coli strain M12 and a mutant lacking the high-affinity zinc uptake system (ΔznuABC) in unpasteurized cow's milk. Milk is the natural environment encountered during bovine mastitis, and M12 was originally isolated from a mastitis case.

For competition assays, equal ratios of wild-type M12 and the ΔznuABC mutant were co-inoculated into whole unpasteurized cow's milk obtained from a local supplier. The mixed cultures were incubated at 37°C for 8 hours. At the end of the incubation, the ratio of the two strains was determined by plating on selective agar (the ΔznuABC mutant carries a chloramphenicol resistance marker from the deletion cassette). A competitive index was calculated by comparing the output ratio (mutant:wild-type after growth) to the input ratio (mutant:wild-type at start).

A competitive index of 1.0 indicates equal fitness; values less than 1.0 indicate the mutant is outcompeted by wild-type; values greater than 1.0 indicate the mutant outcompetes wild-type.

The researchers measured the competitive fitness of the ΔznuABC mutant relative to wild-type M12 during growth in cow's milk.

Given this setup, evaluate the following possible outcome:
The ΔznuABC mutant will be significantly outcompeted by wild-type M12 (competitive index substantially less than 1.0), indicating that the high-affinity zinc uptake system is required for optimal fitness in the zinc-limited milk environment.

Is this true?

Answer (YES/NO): NO